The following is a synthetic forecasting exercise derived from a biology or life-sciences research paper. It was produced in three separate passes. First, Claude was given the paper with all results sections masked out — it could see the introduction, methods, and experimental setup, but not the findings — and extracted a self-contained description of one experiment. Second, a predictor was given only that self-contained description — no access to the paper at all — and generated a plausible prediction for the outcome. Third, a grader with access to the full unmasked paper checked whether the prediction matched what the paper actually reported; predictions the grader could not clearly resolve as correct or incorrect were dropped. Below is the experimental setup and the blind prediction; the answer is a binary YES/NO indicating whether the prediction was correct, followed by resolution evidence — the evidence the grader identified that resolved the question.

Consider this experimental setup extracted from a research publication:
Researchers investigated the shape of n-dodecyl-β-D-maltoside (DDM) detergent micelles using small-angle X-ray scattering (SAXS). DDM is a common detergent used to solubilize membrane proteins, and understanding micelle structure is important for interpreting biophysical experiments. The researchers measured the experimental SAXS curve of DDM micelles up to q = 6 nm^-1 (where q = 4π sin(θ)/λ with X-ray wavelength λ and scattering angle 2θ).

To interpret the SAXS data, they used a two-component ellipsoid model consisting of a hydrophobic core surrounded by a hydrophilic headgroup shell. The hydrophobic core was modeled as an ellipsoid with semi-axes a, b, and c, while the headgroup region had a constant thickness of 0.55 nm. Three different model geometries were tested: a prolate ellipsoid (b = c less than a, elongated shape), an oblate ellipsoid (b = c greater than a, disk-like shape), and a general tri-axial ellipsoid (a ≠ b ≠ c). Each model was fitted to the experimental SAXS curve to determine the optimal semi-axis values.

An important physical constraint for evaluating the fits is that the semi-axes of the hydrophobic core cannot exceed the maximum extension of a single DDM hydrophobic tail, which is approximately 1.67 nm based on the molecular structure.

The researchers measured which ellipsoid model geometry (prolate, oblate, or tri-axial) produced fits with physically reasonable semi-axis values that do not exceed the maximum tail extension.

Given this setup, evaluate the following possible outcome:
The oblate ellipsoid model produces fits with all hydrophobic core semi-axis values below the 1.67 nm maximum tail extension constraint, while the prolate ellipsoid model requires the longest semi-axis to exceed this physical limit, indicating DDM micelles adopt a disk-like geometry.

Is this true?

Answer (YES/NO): NO